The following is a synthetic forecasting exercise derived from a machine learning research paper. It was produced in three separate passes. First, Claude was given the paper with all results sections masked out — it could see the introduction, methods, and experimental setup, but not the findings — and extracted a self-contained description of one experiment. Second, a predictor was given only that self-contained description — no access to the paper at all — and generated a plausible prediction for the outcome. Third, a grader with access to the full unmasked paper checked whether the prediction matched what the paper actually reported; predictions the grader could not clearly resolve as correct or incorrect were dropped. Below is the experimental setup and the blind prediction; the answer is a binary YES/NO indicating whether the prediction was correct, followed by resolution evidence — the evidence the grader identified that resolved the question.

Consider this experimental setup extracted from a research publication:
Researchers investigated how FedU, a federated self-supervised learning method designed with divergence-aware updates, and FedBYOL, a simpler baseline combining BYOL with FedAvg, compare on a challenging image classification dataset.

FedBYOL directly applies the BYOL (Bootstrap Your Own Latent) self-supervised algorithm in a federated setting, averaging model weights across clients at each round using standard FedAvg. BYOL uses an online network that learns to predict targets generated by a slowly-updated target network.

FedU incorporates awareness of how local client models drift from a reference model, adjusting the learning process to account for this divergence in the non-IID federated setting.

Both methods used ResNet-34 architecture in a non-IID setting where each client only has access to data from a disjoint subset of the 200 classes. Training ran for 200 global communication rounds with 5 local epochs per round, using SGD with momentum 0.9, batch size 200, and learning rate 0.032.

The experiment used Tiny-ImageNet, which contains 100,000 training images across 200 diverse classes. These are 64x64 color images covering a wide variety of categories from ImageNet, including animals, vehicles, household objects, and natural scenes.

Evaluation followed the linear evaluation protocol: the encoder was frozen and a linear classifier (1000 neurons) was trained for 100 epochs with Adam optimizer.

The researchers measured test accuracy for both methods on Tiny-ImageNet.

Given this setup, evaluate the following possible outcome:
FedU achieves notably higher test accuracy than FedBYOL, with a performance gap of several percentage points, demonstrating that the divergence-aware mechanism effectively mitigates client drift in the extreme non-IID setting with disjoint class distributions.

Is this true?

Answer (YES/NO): NO